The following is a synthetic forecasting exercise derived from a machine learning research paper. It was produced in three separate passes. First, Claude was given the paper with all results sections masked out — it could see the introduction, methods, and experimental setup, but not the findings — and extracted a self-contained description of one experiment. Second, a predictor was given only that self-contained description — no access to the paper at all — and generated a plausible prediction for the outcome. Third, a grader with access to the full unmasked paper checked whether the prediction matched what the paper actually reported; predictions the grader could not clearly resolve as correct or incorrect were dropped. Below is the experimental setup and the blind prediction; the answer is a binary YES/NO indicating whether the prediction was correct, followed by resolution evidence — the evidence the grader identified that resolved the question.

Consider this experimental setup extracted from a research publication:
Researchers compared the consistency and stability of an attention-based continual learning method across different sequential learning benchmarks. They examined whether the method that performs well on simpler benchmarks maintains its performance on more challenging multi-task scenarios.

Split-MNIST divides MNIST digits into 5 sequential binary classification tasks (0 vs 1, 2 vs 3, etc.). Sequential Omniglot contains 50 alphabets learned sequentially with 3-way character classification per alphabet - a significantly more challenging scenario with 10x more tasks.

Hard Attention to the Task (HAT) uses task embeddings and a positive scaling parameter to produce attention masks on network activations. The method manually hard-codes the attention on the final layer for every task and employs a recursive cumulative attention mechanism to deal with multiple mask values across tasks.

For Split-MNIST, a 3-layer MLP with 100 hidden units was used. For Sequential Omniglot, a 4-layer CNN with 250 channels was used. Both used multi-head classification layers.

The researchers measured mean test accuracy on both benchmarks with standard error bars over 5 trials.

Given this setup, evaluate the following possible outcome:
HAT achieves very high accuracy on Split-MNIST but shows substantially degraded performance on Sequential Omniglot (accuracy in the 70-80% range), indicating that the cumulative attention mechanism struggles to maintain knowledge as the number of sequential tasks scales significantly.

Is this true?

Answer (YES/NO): NO